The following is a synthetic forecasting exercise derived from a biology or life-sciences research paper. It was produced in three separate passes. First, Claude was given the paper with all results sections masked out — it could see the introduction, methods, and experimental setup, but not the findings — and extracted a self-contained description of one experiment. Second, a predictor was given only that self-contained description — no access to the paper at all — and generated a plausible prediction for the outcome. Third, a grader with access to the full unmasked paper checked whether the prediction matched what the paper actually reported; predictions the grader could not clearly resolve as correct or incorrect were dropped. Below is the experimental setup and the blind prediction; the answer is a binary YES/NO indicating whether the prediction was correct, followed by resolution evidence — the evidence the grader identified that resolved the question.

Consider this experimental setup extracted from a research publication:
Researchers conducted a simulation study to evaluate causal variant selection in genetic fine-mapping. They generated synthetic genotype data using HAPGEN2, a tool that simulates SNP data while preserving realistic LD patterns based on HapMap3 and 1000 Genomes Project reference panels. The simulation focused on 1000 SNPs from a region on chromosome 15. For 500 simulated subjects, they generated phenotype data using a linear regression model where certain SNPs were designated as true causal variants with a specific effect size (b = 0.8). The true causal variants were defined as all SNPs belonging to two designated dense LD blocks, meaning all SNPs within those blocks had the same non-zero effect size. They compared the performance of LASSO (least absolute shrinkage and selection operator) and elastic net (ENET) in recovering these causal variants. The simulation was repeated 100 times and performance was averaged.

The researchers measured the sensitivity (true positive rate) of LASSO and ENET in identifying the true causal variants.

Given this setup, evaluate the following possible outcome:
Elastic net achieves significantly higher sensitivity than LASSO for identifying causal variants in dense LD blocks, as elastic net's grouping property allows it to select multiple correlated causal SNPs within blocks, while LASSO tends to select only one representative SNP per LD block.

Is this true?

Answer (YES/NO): NO